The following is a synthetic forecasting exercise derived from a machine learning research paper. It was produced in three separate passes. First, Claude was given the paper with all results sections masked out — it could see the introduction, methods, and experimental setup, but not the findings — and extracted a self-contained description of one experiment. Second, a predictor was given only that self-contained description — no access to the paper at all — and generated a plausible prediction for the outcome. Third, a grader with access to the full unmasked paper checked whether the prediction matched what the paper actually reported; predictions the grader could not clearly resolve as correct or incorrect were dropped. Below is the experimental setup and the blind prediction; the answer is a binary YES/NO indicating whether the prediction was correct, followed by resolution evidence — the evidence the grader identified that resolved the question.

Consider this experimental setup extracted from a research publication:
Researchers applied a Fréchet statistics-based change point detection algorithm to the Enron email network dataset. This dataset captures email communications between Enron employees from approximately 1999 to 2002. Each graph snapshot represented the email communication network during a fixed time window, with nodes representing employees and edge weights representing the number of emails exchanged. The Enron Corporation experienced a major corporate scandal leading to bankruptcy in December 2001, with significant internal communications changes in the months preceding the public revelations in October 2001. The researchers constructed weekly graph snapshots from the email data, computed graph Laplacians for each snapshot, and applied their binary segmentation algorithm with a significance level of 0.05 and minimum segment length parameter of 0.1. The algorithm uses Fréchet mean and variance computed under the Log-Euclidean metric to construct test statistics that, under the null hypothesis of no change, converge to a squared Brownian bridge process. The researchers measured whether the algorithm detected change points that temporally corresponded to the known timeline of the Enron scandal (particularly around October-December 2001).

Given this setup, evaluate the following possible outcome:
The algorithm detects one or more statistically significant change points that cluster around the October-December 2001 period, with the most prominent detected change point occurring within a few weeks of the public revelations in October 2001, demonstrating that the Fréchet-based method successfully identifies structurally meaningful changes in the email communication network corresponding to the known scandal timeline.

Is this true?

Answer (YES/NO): NO